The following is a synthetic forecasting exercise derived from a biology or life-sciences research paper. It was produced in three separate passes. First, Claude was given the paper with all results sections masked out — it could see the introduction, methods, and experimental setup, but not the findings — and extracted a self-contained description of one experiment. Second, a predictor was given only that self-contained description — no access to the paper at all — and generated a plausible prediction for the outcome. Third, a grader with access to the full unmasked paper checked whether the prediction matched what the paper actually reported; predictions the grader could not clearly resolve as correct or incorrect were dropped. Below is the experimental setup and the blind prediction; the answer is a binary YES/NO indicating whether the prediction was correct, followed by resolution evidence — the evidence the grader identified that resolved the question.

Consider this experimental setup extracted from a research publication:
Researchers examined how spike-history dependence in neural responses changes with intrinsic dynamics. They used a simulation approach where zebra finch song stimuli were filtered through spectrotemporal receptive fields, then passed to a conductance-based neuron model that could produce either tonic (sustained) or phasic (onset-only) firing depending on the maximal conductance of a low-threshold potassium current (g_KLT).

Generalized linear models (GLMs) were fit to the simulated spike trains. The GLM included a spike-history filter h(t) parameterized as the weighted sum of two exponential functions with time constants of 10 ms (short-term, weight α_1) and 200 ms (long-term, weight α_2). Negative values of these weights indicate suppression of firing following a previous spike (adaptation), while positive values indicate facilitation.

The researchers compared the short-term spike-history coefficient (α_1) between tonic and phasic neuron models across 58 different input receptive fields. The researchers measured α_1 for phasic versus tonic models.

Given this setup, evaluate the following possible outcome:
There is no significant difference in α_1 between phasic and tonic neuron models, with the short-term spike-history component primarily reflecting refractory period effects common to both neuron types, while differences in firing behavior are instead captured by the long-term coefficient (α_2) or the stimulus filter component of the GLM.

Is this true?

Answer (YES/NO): NO